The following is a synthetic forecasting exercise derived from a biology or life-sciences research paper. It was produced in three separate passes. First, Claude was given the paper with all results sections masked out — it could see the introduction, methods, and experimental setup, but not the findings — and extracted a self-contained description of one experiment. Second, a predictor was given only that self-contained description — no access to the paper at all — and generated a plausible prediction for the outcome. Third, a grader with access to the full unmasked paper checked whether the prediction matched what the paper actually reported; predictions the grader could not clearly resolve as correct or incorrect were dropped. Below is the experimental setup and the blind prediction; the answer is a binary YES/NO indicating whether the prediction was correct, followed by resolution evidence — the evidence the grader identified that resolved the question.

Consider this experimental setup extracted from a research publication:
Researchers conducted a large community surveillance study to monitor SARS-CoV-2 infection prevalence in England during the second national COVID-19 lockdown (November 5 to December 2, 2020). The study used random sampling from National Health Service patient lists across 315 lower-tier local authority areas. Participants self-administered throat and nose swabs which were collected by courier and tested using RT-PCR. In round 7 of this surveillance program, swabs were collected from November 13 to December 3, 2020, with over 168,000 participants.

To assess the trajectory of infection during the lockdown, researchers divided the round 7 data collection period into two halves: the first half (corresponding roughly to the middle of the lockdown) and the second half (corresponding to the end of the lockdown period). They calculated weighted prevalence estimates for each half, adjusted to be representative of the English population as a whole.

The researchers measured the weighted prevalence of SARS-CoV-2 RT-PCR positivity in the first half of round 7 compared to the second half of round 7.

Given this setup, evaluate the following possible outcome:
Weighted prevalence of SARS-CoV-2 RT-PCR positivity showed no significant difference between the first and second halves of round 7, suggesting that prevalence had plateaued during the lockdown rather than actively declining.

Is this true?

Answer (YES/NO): YES